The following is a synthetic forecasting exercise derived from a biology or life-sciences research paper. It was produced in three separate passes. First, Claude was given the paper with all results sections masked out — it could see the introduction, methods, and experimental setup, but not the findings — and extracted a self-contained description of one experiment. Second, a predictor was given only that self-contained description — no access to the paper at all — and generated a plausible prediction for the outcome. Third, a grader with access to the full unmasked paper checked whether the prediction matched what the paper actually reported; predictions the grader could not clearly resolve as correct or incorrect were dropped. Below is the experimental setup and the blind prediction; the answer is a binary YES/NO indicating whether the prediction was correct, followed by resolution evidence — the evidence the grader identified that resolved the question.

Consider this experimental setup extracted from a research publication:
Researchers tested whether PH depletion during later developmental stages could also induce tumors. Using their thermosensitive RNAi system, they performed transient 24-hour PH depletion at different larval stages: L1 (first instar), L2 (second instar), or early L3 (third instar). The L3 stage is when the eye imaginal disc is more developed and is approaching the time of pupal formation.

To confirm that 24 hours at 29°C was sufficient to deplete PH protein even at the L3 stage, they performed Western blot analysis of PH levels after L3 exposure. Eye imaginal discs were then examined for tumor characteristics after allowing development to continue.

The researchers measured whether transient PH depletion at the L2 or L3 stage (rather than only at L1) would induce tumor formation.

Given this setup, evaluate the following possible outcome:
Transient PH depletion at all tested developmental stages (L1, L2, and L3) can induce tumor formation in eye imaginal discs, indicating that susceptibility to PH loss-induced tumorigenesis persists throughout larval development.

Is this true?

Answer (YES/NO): YES